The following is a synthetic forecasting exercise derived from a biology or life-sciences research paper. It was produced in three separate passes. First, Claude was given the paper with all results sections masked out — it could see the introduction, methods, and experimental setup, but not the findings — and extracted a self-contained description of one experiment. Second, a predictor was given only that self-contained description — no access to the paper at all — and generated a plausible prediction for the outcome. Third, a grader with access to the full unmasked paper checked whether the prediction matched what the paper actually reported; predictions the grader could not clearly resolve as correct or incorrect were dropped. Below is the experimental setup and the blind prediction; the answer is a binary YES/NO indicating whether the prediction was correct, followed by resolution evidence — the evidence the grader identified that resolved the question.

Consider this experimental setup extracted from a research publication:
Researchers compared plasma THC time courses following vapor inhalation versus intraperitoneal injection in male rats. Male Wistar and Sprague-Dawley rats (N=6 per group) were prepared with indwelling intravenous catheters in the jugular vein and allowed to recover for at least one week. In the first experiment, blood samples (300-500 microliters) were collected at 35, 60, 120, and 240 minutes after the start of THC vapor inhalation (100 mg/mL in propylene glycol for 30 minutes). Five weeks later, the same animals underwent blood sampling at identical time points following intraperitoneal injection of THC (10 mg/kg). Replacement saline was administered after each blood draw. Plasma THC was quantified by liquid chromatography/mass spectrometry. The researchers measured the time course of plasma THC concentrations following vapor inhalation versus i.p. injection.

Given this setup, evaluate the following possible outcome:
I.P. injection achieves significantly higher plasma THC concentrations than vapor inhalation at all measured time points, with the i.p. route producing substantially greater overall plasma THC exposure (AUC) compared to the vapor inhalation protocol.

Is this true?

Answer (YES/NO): NO